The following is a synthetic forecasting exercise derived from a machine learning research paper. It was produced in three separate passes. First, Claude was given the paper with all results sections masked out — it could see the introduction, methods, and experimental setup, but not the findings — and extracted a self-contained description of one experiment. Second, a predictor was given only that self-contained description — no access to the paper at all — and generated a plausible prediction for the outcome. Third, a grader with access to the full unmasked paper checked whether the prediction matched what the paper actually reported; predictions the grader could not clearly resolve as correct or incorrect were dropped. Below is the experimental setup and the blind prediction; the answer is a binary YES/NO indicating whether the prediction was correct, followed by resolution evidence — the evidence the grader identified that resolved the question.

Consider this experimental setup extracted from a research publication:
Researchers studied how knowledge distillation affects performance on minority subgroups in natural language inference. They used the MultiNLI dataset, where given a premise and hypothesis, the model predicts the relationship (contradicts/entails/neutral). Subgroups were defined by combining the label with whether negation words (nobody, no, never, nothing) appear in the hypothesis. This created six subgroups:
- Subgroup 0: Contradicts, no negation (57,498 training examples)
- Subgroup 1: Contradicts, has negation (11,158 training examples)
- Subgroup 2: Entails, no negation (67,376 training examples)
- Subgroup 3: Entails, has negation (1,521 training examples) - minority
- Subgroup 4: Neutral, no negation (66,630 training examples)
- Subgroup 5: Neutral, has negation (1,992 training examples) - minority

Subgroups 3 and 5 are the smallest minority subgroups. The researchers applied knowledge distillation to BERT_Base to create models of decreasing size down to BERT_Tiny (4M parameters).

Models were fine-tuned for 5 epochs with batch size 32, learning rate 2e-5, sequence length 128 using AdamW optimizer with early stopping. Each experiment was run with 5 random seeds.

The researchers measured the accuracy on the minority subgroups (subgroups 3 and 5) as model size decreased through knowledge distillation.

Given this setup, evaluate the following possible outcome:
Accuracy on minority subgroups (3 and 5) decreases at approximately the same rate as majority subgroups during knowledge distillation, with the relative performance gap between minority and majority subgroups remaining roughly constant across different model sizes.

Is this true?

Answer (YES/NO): NO